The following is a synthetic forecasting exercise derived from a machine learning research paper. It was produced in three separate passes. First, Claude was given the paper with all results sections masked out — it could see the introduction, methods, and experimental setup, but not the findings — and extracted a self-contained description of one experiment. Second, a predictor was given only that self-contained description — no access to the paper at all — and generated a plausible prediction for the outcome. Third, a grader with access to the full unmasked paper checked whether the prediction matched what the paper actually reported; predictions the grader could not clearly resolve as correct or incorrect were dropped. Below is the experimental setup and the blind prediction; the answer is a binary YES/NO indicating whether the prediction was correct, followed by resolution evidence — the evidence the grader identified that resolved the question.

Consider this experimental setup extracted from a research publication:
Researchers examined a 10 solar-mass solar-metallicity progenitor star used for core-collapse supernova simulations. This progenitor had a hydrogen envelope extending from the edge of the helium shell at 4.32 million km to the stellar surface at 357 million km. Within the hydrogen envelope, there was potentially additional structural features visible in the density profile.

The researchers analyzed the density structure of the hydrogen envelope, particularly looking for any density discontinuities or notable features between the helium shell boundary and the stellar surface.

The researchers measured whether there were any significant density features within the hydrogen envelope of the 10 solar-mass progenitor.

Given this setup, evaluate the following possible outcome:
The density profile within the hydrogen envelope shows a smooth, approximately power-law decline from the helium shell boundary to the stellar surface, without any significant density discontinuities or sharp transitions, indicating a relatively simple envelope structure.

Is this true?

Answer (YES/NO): NO